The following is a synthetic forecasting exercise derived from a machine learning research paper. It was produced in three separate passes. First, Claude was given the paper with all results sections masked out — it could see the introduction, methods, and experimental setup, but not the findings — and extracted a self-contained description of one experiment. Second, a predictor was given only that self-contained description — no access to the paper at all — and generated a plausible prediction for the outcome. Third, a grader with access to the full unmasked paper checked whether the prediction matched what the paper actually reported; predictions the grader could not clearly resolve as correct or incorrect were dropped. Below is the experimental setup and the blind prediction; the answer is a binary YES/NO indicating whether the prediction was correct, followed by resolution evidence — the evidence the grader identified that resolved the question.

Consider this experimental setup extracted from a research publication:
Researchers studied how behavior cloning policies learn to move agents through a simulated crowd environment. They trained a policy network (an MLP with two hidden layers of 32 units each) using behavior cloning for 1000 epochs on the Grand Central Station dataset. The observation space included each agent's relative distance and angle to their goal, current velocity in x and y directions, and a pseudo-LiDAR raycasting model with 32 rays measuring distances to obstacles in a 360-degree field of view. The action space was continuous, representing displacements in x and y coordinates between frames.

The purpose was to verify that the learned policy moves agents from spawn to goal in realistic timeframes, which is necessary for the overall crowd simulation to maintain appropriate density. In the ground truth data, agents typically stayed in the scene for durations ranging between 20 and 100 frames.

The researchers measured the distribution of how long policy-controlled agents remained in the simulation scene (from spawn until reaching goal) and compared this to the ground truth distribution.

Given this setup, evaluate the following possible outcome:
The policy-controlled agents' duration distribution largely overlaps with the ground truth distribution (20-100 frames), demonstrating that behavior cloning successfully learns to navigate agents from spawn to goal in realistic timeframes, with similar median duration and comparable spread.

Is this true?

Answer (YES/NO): YES